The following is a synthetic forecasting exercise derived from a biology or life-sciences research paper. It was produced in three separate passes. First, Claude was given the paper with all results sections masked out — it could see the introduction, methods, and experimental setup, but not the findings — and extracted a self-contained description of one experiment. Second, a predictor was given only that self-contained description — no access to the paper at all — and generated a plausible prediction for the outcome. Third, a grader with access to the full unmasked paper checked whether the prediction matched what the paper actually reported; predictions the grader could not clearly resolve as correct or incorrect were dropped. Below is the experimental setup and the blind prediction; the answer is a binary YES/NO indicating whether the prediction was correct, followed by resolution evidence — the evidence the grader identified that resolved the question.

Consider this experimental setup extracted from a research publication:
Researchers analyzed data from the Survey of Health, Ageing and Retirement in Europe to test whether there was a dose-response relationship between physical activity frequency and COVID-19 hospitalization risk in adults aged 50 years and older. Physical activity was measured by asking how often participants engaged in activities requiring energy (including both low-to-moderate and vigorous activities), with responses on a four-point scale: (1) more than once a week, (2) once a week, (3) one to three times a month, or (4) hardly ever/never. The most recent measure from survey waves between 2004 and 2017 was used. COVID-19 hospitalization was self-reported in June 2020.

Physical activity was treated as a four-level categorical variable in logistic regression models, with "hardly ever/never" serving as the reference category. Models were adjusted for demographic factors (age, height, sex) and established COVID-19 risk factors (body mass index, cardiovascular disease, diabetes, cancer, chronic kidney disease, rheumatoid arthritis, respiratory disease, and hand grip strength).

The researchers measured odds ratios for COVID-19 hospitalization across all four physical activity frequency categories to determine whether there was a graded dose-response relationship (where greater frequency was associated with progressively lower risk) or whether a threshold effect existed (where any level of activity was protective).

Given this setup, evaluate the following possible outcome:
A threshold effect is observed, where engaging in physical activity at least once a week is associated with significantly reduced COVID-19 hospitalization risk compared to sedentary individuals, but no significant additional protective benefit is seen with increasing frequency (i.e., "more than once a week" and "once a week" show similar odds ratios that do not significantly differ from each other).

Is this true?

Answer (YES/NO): NO